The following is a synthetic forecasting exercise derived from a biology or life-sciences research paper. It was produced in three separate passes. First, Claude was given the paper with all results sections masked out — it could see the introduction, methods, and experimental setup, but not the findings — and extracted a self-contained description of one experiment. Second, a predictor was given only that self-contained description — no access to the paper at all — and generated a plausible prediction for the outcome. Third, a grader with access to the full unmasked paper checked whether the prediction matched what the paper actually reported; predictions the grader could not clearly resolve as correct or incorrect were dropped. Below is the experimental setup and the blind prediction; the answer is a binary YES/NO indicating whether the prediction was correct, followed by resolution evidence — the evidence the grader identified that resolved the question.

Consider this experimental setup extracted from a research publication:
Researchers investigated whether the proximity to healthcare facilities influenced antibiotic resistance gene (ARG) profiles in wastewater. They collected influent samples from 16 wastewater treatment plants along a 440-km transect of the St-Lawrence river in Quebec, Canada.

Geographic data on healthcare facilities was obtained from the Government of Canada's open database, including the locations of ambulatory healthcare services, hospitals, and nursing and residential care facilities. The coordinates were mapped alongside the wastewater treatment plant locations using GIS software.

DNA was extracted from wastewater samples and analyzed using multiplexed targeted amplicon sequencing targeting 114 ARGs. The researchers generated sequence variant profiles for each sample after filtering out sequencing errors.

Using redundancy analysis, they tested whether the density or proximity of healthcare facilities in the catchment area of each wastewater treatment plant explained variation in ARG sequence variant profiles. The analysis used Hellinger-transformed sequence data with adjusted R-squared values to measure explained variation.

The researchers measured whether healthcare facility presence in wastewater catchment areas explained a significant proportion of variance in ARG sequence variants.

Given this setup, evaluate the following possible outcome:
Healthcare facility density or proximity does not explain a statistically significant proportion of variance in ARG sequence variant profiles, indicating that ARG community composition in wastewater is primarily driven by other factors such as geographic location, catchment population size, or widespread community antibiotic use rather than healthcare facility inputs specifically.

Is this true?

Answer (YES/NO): YES